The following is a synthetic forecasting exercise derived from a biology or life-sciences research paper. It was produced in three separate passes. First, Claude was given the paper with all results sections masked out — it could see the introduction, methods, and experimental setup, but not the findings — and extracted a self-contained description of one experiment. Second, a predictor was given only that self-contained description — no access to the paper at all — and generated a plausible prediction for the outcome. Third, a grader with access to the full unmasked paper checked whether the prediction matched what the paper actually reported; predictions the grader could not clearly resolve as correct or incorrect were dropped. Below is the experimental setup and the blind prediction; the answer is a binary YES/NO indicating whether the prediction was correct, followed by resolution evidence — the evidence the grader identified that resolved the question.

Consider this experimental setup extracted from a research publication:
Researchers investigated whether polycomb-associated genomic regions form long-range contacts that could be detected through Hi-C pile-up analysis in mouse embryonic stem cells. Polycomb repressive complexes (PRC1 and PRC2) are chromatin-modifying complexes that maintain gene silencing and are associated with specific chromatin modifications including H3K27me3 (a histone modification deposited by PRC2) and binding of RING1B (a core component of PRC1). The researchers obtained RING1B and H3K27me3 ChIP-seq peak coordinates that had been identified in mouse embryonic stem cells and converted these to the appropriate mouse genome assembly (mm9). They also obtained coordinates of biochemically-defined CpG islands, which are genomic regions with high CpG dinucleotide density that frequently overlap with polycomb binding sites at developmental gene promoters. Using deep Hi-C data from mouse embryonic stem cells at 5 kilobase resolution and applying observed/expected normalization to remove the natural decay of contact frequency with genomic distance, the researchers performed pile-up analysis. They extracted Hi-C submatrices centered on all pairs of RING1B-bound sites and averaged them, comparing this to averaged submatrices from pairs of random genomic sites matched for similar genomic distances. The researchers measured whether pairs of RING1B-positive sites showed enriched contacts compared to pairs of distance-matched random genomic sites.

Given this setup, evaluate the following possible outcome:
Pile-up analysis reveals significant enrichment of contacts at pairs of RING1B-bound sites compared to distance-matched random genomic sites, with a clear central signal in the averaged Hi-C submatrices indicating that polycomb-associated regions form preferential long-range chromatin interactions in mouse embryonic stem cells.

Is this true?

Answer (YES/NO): YES